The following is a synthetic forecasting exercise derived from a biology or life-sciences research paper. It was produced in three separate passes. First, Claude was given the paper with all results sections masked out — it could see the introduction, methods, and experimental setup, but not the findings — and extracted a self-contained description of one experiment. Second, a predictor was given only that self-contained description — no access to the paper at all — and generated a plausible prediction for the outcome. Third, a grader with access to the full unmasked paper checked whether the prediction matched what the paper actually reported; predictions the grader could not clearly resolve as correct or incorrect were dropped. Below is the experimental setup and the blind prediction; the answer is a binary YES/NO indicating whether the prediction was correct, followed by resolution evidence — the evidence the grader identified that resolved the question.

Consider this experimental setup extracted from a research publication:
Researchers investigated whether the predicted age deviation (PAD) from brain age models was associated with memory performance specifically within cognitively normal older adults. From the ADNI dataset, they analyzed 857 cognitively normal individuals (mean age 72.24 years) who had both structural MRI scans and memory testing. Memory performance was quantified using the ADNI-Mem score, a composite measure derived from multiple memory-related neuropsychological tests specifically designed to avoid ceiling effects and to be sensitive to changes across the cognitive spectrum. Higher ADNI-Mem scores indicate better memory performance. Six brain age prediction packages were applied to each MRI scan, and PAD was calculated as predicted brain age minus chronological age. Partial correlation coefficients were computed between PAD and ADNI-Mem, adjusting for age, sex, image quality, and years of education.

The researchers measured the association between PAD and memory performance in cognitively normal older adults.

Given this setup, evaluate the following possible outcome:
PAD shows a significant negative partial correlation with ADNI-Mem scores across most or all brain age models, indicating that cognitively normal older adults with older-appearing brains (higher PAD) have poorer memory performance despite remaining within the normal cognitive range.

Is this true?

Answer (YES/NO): NO